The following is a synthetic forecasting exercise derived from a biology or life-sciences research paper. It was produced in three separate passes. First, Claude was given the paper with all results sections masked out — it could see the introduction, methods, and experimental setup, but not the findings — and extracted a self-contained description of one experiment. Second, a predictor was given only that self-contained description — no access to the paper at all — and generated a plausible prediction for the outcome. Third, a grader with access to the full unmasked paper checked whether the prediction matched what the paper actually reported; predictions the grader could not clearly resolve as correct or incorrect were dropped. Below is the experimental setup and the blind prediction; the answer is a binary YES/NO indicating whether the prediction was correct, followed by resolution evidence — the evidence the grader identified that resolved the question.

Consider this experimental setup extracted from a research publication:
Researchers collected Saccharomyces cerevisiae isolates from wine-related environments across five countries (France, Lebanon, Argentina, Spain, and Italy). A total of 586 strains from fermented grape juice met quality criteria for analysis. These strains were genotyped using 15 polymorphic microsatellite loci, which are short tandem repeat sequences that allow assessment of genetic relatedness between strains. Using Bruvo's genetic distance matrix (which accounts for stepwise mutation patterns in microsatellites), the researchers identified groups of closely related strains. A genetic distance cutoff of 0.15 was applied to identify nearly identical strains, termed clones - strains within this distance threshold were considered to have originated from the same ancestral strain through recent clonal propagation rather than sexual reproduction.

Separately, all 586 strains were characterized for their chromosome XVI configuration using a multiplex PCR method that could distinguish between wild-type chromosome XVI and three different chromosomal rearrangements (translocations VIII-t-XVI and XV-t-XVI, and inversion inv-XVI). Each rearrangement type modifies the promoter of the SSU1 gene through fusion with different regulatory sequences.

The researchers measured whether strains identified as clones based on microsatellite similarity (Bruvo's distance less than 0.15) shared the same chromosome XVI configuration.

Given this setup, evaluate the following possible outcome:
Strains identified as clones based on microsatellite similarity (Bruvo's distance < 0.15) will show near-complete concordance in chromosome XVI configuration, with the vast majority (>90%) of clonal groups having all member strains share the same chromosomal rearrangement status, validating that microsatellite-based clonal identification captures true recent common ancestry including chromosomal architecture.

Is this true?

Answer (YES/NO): NO